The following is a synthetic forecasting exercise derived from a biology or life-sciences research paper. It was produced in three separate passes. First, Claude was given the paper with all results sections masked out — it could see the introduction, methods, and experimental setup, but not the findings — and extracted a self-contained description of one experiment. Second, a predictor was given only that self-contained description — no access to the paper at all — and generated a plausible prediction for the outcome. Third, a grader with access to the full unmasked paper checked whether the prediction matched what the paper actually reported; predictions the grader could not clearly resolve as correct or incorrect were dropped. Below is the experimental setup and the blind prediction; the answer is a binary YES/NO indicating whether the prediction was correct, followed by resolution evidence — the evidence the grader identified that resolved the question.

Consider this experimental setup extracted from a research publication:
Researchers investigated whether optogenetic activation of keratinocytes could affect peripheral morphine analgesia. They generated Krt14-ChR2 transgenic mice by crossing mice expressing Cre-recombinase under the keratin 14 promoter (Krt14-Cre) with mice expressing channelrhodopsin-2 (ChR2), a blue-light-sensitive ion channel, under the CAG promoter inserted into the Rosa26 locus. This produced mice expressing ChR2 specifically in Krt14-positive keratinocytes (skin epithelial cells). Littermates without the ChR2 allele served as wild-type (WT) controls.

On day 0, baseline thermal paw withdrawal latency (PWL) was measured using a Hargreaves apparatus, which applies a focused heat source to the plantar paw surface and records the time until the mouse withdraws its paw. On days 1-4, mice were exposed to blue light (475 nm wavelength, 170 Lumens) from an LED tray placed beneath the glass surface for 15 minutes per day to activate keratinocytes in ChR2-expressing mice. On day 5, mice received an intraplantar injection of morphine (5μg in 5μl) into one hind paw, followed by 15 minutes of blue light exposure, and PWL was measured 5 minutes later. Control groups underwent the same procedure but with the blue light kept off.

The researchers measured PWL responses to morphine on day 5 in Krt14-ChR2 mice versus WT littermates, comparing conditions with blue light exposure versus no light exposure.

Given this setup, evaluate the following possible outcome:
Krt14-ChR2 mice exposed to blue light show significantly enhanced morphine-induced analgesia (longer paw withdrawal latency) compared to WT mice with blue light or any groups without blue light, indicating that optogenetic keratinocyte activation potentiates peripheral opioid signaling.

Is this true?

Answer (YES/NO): NO